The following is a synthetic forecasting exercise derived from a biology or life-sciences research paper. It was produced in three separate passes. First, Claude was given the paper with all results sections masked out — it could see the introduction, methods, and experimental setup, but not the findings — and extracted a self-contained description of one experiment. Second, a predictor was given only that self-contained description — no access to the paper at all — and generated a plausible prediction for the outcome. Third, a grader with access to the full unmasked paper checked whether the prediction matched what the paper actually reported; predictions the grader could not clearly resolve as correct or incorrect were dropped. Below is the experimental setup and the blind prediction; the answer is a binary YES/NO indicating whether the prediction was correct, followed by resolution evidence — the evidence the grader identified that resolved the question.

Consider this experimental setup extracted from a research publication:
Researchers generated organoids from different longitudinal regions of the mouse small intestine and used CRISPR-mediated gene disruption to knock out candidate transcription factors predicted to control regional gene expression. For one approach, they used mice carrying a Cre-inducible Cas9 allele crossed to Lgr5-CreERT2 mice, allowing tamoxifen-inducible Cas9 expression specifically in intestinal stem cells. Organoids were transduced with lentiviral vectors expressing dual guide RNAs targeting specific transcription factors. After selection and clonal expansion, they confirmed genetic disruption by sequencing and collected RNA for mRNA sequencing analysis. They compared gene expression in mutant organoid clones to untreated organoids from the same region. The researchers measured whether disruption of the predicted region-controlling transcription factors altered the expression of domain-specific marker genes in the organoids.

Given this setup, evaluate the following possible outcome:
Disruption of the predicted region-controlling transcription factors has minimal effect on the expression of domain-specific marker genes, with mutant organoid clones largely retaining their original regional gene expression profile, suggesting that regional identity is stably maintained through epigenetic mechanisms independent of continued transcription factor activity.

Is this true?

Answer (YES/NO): NO